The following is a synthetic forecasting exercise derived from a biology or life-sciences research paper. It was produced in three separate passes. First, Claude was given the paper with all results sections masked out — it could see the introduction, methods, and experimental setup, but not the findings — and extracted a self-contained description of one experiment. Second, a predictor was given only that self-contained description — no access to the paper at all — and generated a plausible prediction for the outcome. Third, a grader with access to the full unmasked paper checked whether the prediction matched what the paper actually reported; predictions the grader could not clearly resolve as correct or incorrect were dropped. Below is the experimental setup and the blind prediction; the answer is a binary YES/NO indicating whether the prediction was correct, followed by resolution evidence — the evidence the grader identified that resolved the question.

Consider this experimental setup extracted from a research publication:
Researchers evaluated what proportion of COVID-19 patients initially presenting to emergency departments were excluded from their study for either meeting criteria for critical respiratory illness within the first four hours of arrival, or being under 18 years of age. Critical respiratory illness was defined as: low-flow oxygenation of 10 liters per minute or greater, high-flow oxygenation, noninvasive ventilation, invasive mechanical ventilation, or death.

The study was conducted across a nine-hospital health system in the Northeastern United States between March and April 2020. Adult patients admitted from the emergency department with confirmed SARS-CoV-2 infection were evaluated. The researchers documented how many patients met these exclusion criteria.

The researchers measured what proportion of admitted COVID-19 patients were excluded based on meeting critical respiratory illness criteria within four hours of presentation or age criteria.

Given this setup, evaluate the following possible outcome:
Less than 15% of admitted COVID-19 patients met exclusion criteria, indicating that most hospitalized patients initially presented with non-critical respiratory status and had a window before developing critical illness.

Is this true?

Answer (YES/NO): NO